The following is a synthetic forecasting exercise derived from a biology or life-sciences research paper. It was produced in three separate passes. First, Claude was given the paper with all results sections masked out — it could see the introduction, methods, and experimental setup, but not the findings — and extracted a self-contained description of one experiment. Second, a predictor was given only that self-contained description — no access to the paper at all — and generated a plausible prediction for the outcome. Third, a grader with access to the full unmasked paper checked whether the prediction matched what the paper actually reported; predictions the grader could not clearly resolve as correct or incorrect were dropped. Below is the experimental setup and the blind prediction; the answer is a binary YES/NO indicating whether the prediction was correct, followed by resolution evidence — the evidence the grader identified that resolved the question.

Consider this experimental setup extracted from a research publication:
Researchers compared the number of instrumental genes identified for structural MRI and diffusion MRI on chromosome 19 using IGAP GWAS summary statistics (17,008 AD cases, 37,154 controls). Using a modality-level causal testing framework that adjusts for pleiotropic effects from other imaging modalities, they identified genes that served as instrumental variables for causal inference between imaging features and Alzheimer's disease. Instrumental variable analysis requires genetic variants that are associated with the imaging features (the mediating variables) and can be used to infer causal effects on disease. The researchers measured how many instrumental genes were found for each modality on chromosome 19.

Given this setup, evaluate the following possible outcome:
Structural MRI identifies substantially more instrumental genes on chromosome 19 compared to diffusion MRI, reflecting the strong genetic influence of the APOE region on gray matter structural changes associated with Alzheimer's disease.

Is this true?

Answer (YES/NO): NO